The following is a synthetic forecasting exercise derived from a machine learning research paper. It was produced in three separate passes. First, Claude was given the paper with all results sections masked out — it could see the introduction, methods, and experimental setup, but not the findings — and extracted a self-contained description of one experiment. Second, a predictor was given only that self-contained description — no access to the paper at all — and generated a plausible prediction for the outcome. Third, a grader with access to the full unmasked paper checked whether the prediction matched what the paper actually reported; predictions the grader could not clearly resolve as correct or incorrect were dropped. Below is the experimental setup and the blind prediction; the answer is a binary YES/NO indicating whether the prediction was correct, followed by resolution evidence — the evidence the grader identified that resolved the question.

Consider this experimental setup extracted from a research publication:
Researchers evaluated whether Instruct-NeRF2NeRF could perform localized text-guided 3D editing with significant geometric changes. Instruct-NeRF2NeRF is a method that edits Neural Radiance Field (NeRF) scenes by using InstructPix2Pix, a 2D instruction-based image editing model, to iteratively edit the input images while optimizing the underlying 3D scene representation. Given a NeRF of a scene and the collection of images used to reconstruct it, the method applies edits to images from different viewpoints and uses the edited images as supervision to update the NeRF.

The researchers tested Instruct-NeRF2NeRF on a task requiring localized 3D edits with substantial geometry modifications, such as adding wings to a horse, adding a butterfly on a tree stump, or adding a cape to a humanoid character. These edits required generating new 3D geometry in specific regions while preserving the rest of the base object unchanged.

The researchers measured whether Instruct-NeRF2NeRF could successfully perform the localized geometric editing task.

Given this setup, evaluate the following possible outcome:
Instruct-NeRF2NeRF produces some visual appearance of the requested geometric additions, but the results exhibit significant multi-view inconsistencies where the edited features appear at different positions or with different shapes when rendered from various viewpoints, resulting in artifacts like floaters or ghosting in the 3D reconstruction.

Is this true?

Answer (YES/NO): NO